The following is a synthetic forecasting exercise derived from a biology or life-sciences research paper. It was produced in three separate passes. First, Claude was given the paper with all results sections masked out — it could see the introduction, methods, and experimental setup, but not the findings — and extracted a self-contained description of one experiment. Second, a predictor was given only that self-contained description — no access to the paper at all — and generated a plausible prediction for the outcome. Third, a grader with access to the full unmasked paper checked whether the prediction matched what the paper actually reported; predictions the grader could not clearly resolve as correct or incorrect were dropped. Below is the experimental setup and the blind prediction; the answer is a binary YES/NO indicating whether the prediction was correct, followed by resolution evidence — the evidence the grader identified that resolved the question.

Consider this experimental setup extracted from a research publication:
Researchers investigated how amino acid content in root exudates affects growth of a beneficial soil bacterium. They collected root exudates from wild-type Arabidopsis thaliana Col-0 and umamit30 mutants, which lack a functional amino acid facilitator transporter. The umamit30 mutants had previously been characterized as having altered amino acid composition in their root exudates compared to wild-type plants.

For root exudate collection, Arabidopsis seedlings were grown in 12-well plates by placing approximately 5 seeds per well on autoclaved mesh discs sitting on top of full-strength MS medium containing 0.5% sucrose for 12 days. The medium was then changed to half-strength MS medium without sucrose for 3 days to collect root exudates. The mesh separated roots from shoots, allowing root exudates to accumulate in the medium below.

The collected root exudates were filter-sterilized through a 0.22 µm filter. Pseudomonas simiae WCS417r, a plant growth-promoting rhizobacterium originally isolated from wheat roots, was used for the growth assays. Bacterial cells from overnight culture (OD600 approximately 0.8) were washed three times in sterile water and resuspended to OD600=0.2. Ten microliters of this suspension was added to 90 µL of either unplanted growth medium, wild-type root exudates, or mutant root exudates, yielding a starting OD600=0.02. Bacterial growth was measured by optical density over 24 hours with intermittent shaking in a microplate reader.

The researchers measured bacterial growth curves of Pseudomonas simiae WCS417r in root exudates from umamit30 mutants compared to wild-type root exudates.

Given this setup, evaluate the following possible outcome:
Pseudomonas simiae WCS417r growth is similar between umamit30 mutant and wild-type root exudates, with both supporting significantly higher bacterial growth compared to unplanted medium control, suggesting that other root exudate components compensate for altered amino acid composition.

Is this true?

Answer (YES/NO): NO